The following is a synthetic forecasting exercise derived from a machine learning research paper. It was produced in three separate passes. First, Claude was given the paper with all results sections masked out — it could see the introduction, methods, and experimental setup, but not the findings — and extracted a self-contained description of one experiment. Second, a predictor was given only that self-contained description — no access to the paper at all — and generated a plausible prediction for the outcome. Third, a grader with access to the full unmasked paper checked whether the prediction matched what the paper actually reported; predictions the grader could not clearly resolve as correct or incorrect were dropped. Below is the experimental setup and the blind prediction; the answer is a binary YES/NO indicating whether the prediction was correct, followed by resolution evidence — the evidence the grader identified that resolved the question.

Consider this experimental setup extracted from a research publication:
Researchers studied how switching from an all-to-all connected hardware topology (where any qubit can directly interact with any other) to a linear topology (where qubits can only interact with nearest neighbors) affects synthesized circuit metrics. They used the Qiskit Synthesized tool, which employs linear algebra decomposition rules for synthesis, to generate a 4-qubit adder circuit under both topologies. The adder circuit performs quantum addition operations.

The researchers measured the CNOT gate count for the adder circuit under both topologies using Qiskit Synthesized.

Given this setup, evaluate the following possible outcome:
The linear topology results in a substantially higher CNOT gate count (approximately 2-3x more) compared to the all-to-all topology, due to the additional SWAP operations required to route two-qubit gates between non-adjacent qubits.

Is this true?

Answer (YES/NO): NO